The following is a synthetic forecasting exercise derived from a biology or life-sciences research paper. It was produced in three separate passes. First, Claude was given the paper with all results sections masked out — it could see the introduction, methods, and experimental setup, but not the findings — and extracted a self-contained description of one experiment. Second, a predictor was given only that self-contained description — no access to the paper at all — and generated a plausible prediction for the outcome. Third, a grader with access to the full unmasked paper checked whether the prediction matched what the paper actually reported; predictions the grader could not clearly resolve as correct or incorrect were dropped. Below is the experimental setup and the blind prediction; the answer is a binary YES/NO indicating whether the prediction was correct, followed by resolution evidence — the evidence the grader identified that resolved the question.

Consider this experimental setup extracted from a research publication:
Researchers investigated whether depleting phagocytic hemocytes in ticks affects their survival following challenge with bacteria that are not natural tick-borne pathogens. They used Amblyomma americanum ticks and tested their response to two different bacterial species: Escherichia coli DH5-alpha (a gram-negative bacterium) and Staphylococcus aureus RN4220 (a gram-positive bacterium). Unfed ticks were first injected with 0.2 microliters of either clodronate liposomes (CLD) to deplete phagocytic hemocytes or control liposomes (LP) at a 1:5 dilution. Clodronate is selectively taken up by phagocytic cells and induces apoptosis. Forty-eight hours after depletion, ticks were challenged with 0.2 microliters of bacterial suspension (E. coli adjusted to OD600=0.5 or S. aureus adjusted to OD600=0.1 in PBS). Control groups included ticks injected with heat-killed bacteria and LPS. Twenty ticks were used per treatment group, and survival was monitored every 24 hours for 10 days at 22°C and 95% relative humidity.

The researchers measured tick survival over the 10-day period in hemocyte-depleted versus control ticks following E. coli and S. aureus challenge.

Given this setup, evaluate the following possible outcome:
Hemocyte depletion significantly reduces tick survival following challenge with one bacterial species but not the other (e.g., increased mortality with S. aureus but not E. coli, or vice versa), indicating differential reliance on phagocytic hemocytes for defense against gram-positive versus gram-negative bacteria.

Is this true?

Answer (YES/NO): NO